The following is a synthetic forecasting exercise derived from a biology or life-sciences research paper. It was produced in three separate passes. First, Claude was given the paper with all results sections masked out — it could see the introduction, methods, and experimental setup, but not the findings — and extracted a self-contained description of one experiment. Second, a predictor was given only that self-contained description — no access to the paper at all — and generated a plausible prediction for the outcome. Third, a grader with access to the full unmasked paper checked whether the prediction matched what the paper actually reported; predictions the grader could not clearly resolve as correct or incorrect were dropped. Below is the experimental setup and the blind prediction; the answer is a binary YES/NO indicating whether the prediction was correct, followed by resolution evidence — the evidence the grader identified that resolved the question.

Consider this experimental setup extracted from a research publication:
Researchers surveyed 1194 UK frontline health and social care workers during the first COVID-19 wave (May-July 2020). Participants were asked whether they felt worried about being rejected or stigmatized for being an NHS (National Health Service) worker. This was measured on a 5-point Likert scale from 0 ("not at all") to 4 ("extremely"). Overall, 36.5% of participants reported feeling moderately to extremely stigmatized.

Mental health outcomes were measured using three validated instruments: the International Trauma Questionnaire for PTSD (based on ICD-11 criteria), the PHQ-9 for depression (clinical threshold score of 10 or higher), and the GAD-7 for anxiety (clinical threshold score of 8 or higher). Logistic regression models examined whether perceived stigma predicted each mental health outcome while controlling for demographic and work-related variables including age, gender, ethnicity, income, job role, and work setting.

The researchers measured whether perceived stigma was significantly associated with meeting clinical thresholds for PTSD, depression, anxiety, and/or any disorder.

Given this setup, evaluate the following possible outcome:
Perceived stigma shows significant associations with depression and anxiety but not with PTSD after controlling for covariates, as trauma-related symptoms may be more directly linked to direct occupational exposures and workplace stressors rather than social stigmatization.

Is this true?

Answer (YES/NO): NO